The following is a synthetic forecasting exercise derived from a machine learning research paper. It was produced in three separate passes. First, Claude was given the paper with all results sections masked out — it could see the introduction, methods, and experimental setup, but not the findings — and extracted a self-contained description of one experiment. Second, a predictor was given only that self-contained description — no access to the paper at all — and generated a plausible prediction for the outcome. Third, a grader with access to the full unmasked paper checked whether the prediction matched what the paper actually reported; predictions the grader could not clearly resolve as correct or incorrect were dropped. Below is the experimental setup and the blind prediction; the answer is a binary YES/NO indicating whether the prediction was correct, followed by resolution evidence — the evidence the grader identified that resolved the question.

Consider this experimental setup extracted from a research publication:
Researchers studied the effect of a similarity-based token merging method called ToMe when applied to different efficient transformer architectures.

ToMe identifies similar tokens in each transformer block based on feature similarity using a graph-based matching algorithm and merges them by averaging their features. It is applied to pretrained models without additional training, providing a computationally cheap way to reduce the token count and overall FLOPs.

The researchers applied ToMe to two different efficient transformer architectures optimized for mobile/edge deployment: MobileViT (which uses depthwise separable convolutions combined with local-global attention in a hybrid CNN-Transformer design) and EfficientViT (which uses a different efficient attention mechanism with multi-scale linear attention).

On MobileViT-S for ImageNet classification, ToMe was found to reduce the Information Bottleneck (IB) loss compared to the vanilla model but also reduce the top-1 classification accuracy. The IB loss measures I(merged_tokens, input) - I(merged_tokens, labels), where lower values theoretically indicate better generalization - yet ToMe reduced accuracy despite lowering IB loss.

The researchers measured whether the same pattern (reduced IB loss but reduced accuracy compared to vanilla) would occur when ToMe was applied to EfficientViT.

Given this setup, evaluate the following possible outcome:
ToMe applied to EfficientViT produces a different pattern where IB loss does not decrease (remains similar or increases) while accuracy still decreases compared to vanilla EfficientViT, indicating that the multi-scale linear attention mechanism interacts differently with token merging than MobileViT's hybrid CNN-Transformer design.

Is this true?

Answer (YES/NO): NO